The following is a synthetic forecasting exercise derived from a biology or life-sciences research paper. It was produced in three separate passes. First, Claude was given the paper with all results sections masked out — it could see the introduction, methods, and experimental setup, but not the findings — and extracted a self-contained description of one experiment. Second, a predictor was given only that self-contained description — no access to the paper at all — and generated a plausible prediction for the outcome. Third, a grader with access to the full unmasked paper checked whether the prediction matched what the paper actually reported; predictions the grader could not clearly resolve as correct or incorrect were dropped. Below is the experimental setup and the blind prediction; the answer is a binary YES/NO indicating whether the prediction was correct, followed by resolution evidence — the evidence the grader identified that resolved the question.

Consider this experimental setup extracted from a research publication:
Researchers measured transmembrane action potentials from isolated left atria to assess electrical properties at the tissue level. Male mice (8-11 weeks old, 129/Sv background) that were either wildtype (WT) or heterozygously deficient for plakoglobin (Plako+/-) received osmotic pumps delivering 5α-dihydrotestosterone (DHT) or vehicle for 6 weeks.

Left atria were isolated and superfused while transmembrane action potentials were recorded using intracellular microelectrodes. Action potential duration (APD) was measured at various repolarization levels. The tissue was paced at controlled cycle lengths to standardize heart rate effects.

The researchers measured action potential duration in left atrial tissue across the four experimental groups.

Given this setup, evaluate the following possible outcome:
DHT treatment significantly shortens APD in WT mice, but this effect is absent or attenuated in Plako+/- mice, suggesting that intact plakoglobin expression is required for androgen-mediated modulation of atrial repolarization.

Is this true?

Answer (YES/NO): NO